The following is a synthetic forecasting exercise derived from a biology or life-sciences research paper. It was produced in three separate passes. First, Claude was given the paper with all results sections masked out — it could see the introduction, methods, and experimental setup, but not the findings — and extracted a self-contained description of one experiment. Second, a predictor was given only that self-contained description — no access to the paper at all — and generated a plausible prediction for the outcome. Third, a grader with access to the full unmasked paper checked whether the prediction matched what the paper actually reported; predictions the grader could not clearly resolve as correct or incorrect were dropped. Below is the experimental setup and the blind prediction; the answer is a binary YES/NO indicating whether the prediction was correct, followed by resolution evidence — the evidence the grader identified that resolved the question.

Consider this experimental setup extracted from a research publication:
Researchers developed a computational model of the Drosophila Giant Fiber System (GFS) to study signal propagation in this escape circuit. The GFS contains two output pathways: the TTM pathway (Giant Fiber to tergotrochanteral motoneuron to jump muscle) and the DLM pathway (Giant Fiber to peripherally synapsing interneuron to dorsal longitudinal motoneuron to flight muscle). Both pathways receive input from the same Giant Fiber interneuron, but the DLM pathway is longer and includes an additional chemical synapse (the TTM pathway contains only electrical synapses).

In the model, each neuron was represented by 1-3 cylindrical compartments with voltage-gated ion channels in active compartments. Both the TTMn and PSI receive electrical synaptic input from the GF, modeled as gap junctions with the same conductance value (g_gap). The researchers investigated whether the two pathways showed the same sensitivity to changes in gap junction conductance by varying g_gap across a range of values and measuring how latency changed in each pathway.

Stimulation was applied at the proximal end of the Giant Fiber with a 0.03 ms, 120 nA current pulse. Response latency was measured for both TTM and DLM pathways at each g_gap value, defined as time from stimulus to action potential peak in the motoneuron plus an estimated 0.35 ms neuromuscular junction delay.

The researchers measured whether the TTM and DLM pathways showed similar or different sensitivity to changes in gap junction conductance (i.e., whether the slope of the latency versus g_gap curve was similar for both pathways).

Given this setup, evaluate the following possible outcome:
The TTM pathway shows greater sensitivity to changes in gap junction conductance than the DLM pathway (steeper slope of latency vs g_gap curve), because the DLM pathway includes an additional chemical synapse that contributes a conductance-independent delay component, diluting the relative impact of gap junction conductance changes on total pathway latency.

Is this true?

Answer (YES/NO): NO